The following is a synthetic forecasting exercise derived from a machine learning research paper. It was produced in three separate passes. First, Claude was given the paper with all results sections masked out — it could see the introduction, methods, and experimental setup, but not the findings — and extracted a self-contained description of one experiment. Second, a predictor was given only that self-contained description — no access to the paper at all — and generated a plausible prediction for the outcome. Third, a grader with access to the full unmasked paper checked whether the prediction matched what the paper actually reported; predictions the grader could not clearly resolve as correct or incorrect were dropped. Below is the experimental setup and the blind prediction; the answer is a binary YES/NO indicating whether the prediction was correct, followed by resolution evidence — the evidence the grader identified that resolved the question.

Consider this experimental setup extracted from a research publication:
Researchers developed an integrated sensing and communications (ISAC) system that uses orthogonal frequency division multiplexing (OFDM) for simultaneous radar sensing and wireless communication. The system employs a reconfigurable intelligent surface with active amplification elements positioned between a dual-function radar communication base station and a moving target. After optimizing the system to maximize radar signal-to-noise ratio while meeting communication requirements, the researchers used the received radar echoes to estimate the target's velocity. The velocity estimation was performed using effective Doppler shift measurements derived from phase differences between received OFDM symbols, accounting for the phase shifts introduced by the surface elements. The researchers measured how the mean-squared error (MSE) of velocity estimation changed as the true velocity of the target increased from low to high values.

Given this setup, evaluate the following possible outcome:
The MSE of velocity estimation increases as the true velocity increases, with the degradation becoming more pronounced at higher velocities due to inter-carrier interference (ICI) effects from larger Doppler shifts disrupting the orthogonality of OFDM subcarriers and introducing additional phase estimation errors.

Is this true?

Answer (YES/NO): YES